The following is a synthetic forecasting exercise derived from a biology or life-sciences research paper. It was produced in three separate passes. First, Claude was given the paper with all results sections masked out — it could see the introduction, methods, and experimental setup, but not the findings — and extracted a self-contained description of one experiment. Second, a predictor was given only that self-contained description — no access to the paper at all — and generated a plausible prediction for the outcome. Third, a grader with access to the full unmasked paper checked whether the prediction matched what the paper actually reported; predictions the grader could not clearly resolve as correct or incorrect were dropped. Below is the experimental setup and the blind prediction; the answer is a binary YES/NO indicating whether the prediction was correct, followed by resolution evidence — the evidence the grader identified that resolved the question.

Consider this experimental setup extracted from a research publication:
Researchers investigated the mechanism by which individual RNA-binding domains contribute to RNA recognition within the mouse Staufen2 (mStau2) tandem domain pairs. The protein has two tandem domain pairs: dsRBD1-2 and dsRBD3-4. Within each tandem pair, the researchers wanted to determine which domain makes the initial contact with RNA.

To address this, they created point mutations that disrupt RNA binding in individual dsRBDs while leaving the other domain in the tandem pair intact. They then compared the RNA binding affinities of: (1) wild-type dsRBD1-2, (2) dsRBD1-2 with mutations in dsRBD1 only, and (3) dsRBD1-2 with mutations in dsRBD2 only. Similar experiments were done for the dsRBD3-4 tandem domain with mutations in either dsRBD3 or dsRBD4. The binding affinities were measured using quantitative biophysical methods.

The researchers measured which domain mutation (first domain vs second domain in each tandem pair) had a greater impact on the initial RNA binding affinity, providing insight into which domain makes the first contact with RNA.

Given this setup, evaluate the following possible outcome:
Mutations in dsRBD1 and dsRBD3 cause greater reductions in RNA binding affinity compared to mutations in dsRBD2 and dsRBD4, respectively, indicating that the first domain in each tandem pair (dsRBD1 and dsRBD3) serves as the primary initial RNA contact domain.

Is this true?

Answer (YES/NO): NO